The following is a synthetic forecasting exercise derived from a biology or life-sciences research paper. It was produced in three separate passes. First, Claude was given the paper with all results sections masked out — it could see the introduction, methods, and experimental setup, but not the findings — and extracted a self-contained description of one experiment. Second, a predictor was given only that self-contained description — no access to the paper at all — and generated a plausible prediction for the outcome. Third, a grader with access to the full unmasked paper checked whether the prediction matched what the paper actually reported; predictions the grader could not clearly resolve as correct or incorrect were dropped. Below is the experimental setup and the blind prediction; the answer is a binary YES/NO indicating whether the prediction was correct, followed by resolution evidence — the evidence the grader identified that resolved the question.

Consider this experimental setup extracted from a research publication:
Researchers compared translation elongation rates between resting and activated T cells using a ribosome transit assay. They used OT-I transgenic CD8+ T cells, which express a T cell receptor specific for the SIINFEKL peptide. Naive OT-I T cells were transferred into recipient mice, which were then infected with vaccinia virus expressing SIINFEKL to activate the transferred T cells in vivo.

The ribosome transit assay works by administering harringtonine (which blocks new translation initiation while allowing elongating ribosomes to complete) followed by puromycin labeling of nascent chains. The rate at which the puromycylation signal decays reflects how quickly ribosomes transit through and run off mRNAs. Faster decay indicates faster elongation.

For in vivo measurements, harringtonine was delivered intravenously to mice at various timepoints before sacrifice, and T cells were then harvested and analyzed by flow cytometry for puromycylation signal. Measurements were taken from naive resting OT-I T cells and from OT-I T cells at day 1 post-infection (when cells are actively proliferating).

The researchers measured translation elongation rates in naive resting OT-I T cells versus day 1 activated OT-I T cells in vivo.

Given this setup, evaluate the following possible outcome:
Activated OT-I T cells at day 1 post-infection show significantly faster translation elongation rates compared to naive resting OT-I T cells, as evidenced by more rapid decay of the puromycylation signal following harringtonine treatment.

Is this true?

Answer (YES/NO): YES